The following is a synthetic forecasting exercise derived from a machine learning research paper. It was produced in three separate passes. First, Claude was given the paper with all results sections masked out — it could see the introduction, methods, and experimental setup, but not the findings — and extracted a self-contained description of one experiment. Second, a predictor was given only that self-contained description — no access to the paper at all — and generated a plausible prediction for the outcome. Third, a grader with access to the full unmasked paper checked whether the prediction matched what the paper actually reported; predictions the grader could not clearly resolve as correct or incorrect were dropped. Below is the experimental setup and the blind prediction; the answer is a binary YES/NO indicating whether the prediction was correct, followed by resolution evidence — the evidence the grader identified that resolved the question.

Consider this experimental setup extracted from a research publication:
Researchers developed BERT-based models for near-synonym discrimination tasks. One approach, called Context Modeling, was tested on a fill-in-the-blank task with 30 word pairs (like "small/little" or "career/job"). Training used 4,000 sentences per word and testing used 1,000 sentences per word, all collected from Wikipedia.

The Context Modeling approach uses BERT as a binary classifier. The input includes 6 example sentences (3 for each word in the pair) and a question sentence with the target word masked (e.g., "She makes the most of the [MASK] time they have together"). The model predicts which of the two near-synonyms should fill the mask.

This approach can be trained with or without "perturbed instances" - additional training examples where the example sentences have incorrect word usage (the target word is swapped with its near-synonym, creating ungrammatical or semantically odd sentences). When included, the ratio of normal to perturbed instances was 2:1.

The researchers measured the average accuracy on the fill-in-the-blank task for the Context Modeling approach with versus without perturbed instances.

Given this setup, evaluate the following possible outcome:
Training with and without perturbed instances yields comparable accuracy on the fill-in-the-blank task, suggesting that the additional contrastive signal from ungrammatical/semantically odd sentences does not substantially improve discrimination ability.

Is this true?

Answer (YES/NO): YES